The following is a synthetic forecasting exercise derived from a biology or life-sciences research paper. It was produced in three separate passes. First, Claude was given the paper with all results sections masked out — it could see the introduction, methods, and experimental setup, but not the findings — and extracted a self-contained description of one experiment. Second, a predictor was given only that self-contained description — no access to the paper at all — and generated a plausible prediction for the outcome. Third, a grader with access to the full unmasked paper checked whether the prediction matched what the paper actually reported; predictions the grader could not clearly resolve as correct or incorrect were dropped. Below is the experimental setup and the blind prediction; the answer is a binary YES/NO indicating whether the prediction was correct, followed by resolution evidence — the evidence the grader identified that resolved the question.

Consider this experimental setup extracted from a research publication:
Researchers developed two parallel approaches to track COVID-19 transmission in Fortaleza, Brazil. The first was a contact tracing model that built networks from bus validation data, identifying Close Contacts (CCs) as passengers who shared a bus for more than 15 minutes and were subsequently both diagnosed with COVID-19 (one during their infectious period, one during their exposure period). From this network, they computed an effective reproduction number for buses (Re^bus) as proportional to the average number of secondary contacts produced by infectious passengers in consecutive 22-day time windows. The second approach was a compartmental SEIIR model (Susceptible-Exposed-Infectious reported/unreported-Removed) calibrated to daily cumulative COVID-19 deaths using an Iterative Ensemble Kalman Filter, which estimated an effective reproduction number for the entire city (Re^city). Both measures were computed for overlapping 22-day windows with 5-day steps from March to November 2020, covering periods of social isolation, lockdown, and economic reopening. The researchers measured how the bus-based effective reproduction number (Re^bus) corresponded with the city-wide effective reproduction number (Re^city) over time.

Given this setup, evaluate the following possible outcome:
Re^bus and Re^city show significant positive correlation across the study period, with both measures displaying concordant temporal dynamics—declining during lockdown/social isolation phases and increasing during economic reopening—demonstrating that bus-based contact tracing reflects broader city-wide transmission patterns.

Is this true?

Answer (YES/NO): NO